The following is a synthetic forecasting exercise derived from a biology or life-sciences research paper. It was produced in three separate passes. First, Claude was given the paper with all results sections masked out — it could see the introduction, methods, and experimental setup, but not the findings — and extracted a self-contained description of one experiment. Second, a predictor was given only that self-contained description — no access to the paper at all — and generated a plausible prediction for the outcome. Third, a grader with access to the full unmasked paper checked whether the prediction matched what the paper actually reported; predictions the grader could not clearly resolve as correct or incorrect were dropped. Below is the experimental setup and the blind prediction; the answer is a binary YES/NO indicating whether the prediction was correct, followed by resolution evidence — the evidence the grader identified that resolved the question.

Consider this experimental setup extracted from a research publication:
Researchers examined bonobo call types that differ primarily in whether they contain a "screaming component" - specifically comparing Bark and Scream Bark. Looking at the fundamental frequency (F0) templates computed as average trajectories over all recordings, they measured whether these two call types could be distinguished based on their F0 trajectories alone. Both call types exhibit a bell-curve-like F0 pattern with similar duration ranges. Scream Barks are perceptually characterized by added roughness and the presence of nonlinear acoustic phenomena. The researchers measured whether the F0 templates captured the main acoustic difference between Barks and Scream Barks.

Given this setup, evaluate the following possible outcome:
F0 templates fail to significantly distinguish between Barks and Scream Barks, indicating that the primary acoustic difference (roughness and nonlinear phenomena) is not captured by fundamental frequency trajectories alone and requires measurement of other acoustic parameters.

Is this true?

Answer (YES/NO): YES